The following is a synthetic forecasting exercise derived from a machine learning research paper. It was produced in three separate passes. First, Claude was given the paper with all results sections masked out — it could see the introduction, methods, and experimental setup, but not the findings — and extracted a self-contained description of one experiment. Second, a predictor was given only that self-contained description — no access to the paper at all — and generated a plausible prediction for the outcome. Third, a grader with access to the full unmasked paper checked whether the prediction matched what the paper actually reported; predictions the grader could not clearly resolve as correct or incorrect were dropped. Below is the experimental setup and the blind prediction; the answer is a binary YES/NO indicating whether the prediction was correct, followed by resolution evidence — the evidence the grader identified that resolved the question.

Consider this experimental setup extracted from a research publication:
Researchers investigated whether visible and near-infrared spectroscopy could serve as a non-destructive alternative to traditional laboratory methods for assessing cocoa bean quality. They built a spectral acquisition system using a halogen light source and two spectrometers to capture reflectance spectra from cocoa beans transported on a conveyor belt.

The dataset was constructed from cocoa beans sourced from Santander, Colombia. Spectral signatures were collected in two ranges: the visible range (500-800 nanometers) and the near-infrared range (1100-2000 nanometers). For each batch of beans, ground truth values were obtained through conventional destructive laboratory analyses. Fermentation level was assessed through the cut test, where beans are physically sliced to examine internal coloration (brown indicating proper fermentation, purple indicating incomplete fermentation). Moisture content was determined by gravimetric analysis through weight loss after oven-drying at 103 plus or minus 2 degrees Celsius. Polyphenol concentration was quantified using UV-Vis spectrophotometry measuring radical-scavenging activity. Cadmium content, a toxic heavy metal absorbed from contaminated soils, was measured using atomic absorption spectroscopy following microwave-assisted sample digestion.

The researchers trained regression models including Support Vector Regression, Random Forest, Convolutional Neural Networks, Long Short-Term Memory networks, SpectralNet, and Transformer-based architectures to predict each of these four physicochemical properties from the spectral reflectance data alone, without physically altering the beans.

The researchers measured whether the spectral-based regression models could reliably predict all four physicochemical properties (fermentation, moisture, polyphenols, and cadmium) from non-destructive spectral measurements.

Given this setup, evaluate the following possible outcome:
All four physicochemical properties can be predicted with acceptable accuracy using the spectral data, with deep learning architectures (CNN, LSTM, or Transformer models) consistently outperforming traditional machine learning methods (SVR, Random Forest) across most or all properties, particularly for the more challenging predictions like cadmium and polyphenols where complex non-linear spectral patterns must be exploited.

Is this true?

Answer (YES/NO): YES